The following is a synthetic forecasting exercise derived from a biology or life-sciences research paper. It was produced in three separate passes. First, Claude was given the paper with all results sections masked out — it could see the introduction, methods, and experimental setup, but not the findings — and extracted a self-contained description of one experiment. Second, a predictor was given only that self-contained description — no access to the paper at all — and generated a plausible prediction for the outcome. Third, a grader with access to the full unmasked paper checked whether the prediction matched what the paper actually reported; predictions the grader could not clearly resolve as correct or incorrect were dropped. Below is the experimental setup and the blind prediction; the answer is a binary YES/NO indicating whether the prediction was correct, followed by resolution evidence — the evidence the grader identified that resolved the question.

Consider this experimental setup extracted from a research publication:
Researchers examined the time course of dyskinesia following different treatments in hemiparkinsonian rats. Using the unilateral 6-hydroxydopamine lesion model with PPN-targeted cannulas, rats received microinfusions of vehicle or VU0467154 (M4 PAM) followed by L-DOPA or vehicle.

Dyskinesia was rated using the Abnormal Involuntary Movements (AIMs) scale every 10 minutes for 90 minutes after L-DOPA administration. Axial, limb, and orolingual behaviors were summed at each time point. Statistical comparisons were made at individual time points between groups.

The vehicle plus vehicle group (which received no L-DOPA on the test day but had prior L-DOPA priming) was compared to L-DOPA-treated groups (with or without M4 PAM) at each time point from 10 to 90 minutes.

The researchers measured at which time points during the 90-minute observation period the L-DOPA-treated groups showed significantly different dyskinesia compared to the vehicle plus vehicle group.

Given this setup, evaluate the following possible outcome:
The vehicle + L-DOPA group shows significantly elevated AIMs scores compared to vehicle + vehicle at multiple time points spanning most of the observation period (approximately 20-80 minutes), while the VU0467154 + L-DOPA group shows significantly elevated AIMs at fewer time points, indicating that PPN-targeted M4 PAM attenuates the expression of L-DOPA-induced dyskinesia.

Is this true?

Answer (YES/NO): NO